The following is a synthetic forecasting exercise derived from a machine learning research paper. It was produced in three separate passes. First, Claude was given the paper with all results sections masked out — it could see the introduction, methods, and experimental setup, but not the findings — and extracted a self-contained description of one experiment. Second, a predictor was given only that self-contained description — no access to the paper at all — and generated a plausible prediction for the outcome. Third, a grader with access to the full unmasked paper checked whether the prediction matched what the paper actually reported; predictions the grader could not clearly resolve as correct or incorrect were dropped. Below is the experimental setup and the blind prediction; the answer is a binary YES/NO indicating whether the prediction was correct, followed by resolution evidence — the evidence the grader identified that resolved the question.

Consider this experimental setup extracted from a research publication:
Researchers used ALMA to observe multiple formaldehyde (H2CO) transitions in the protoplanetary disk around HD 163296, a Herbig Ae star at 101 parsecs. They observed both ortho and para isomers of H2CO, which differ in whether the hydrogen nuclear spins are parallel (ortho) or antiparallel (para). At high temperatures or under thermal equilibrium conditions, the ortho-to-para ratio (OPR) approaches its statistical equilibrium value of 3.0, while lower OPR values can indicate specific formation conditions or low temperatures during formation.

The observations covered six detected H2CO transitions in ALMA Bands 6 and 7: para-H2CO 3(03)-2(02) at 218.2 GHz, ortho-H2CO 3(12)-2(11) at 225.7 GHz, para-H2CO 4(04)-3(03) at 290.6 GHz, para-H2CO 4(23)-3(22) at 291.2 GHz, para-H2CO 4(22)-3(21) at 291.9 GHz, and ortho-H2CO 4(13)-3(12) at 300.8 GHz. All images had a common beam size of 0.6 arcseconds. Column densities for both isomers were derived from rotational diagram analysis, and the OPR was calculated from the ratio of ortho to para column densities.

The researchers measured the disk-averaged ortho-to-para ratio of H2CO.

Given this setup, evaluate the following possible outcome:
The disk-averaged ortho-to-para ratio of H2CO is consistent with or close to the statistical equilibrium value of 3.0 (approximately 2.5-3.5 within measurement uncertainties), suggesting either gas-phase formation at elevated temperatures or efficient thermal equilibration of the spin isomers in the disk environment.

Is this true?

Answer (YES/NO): YES